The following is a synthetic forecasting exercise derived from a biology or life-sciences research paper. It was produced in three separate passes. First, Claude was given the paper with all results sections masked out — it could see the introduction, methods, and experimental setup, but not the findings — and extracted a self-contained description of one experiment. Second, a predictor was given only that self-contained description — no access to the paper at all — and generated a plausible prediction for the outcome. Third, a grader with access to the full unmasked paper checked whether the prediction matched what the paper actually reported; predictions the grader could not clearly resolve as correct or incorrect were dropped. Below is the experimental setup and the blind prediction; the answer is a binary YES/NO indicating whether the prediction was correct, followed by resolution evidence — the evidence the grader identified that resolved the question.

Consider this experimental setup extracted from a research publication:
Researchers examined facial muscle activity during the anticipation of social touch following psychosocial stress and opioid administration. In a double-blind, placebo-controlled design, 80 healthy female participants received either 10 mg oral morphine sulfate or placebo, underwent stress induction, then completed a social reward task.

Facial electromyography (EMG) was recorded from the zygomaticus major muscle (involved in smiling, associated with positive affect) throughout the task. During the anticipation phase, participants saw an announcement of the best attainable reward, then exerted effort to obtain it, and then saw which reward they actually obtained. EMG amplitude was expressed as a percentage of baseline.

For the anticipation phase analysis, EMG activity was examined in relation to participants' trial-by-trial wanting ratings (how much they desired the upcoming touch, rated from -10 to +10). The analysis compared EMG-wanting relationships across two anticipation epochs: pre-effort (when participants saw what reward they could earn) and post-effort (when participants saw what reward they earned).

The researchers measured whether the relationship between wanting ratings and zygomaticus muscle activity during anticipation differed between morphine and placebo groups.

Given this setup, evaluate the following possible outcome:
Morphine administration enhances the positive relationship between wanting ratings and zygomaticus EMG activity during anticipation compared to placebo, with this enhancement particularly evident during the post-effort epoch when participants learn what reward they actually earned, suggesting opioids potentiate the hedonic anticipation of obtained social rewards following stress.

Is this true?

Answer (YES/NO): NO